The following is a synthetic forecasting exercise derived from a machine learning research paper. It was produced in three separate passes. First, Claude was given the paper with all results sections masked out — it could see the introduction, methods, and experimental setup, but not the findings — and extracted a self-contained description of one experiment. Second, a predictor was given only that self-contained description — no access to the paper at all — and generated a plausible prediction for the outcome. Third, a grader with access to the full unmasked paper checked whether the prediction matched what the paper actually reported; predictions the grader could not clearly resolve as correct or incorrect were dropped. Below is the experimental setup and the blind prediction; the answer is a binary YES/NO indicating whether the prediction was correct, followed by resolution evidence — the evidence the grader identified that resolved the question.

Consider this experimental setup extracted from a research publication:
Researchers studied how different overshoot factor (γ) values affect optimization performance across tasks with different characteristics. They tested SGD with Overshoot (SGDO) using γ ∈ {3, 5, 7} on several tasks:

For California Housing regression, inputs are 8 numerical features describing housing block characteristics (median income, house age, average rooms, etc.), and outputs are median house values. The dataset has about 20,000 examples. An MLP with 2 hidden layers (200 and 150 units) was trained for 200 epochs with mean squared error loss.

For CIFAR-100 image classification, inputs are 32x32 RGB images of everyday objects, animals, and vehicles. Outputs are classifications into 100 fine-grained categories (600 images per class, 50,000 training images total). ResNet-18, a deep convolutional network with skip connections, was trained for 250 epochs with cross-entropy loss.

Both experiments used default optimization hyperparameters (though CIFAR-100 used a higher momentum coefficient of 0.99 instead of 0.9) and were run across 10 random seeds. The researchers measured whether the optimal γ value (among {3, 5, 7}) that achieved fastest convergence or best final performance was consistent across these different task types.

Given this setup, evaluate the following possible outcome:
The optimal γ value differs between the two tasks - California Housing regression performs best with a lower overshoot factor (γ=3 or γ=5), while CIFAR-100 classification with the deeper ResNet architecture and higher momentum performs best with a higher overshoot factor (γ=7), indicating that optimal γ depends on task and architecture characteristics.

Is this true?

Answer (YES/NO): NO